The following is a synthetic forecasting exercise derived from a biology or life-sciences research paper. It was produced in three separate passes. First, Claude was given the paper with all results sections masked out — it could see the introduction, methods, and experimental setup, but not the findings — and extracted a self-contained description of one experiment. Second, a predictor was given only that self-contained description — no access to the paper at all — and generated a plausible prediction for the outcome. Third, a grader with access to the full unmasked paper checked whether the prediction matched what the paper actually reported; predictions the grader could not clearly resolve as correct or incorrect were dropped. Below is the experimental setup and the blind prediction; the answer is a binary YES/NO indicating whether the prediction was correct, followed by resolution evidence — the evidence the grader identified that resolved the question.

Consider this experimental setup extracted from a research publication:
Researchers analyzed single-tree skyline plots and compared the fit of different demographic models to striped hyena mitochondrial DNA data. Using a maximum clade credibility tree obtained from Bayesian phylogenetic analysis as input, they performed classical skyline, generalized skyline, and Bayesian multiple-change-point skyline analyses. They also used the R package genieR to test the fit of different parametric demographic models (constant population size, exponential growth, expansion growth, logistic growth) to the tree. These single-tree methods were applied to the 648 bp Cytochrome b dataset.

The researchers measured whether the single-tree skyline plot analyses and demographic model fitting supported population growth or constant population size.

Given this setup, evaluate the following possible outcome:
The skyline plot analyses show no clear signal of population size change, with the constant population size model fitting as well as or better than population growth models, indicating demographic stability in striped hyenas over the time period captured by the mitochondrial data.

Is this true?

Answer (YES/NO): NO